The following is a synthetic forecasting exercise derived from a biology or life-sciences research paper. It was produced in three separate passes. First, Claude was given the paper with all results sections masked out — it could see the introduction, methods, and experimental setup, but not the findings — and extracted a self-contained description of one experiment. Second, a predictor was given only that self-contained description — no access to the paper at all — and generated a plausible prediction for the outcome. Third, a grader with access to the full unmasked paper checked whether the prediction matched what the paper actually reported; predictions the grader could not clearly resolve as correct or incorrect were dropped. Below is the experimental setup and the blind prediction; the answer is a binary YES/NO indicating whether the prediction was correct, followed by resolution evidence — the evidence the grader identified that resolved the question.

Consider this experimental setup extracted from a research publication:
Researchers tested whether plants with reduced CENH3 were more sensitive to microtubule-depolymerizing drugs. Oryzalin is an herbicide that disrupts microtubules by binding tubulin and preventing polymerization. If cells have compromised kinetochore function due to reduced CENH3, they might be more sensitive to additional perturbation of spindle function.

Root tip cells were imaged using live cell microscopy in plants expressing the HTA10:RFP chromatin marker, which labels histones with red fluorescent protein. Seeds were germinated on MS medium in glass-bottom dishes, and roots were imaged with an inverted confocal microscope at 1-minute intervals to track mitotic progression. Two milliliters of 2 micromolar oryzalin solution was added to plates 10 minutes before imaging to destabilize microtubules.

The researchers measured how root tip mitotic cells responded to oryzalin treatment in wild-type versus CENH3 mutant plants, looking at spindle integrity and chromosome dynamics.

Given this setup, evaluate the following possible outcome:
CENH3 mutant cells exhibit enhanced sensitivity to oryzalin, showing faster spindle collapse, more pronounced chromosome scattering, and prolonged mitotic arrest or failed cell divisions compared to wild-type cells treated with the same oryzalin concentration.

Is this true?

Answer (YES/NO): NO